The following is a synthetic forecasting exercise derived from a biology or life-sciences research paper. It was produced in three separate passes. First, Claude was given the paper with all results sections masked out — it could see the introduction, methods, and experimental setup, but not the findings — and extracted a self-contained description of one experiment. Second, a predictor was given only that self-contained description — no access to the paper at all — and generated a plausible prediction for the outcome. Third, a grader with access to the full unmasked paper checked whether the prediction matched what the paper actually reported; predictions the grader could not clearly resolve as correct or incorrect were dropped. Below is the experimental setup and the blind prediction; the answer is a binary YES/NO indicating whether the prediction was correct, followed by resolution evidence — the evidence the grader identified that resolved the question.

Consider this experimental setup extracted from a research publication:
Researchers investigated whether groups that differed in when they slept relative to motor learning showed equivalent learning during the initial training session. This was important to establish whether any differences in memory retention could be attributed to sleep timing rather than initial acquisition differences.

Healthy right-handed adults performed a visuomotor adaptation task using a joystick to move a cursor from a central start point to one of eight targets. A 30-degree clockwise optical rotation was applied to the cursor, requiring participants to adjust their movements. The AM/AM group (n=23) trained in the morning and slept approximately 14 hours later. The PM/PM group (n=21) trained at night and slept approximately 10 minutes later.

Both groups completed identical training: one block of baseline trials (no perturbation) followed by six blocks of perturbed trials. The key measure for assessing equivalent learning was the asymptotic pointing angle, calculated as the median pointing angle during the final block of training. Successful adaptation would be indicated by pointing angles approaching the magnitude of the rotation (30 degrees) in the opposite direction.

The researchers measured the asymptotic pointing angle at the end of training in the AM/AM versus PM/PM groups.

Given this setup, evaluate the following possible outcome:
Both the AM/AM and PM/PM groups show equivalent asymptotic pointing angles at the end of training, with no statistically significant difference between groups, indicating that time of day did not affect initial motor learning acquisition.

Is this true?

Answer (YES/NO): YES